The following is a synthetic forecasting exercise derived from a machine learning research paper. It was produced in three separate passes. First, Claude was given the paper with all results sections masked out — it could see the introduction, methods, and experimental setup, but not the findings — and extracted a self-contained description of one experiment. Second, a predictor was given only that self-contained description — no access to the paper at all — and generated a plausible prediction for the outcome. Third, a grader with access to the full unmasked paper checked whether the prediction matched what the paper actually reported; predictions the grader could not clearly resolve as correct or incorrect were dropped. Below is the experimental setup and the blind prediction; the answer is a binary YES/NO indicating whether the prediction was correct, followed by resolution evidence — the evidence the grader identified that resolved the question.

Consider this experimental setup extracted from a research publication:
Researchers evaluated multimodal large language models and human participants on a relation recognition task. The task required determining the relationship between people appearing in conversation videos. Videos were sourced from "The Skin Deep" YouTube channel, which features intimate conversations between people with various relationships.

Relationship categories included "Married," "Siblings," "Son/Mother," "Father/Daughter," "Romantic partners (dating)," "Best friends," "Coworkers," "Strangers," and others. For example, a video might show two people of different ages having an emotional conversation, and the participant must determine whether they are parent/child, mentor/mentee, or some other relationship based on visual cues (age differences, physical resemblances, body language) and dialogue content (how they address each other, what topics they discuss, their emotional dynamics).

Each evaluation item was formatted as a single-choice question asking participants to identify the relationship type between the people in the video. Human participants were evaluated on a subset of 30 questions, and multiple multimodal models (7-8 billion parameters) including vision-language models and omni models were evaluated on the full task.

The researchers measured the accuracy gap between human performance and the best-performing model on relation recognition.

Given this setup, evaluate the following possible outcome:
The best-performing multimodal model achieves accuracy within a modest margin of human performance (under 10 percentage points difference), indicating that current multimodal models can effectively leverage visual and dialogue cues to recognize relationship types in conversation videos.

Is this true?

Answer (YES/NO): NO